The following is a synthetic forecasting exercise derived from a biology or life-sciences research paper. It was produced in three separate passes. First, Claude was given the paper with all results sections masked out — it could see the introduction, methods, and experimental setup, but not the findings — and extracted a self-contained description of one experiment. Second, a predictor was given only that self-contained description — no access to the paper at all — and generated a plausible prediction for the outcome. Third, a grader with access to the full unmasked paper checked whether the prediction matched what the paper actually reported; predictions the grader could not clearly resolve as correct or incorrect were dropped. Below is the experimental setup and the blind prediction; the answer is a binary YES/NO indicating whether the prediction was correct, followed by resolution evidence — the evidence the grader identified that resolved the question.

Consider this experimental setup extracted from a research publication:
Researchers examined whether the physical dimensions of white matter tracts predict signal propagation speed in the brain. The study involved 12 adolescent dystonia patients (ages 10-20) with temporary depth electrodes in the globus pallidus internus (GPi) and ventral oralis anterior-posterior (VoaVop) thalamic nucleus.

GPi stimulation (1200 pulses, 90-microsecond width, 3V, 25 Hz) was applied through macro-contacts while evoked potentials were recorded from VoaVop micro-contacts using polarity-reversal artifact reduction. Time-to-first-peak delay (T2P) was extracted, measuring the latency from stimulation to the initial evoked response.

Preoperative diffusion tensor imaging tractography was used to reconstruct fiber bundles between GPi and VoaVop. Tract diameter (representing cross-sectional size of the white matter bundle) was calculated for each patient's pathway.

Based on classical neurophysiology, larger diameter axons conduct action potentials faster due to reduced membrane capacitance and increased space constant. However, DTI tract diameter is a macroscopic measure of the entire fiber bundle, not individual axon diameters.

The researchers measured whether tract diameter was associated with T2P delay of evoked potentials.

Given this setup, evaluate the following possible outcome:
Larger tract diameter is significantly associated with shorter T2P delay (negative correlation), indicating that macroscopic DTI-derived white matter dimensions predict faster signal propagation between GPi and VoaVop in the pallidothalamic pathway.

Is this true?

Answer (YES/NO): NO